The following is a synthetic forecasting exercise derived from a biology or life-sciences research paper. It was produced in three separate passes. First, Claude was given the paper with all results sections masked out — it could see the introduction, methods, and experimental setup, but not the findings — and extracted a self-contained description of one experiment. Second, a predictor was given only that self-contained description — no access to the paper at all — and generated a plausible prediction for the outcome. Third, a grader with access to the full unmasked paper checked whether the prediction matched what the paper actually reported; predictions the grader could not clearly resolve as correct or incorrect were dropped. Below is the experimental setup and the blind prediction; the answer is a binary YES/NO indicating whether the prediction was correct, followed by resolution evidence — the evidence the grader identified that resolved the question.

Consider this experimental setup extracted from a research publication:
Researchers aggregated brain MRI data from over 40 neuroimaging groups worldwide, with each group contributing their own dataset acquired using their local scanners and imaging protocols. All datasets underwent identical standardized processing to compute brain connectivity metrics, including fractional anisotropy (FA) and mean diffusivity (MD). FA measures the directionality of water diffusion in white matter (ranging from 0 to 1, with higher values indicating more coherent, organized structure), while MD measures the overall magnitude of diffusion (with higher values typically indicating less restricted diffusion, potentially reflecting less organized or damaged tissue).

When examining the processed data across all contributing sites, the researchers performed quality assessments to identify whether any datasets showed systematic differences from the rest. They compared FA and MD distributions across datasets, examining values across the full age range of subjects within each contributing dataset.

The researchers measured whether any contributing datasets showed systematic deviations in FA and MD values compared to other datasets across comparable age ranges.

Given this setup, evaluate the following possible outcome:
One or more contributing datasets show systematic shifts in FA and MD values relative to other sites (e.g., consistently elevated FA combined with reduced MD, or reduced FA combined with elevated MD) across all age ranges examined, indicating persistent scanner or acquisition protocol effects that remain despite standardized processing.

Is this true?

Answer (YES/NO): YES